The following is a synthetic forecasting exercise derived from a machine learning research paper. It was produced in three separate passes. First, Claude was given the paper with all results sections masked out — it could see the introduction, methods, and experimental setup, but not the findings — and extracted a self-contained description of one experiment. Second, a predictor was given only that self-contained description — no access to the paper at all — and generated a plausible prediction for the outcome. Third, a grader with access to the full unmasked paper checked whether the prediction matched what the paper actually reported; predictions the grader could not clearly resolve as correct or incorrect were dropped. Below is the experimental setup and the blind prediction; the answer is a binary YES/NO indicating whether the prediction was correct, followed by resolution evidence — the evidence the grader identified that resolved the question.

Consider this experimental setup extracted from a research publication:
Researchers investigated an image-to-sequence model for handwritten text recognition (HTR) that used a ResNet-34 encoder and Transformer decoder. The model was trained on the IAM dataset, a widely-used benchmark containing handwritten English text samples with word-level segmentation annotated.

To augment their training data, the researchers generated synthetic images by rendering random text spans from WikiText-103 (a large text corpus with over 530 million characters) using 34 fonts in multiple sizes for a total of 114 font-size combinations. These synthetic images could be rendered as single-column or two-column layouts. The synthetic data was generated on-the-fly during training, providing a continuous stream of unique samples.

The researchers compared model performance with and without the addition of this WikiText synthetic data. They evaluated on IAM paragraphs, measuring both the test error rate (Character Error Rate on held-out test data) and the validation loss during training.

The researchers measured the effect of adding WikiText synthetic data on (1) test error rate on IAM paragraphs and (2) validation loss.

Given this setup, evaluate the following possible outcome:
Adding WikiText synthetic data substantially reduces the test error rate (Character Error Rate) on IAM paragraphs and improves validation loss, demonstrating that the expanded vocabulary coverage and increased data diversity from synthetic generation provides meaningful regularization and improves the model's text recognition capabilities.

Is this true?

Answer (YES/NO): NO